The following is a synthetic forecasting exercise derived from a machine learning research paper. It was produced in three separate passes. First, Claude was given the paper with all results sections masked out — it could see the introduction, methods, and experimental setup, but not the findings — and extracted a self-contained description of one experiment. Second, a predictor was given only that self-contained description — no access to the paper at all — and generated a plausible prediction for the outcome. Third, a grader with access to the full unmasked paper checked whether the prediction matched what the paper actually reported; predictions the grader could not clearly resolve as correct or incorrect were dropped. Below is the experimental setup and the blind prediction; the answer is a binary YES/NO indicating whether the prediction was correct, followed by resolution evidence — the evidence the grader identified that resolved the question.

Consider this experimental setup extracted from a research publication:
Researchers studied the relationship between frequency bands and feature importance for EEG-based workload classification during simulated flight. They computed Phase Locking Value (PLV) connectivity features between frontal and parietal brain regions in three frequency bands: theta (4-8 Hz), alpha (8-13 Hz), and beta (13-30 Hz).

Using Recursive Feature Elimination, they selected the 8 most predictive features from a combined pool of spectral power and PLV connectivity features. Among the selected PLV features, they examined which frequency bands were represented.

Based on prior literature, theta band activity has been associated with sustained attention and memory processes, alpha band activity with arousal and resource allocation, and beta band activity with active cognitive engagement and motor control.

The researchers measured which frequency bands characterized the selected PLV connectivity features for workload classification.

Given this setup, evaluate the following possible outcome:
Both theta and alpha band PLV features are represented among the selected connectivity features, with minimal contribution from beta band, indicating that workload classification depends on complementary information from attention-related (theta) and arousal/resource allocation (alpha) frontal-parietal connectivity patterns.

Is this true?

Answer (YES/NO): NO